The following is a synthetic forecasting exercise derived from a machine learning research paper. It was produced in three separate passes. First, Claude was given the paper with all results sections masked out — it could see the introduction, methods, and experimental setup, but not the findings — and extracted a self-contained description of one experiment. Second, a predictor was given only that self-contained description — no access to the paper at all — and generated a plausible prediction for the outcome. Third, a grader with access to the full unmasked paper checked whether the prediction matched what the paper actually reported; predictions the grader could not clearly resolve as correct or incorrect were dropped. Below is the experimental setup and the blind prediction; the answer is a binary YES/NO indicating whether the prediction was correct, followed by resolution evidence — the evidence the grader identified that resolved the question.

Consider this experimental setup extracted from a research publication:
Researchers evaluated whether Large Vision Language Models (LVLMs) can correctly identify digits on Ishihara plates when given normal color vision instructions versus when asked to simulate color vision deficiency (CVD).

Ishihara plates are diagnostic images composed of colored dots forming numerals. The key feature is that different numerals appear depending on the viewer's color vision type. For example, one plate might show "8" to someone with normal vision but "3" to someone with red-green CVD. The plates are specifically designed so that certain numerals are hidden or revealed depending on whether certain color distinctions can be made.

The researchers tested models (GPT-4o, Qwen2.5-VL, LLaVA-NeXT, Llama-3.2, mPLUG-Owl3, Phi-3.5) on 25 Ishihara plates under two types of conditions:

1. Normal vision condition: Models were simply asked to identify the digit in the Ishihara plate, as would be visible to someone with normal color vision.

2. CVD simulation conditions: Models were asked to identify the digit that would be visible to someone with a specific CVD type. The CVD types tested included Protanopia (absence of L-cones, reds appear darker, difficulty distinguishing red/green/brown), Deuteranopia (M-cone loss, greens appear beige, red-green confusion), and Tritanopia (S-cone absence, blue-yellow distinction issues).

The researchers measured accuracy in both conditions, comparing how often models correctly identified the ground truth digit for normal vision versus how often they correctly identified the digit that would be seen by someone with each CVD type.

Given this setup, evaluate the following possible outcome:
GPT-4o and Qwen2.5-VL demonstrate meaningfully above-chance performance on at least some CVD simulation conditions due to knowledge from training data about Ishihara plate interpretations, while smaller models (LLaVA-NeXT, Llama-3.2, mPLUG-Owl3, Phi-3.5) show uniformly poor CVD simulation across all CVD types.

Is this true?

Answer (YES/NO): NO